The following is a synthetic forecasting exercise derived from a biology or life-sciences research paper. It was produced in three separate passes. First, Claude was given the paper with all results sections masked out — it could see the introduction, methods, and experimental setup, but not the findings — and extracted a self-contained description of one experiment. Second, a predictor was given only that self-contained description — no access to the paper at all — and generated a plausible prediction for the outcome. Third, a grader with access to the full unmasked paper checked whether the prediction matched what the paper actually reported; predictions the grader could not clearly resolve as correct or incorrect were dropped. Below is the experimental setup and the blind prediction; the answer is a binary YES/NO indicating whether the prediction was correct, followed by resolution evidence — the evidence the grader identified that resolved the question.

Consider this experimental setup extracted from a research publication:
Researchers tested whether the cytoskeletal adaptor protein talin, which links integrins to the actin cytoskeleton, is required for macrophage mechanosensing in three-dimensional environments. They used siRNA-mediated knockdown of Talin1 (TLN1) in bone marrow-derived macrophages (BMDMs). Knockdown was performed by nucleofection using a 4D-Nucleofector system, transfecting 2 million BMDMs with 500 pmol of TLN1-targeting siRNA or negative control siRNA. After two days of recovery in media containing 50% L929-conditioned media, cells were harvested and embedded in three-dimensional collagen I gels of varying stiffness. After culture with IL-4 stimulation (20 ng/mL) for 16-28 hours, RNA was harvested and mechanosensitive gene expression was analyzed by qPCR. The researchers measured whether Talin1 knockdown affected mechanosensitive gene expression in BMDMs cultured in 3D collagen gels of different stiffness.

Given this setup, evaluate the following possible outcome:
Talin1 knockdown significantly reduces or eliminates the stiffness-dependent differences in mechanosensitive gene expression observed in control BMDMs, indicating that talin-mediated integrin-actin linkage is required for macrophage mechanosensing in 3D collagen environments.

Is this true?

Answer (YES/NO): NO